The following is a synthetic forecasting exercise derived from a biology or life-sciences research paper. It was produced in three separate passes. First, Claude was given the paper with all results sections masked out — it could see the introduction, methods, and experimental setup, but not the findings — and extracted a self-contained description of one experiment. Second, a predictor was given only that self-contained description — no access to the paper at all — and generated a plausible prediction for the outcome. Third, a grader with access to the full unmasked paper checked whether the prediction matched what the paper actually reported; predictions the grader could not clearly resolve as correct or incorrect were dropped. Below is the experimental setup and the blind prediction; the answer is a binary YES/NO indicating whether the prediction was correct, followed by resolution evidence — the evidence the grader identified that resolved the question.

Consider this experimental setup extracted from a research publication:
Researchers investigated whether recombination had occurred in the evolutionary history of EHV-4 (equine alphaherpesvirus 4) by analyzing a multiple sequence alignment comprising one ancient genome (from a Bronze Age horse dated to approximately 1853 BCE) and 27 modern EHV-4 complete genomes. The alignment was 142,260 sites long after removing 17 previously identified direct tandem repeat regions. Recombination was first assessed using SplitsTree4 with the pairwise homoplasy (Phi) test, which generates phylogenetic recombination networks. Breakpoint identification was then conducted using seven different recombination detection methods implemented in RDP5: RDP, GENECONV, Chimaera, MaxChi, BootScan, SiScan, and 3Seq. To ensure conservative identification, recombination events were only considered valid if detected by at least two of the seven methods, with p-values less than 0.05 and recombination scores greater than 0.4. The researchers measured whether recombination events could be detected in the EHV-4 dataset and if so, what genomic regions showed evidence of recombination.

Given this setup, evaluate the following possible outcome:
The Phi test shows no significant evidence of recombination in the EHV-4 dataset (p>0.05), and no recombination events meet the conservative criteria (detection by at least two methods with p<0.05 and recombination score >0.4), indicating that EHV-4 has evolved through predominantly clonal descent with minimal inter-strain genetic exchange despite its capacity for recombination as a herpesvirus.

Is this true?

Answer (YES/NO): NO